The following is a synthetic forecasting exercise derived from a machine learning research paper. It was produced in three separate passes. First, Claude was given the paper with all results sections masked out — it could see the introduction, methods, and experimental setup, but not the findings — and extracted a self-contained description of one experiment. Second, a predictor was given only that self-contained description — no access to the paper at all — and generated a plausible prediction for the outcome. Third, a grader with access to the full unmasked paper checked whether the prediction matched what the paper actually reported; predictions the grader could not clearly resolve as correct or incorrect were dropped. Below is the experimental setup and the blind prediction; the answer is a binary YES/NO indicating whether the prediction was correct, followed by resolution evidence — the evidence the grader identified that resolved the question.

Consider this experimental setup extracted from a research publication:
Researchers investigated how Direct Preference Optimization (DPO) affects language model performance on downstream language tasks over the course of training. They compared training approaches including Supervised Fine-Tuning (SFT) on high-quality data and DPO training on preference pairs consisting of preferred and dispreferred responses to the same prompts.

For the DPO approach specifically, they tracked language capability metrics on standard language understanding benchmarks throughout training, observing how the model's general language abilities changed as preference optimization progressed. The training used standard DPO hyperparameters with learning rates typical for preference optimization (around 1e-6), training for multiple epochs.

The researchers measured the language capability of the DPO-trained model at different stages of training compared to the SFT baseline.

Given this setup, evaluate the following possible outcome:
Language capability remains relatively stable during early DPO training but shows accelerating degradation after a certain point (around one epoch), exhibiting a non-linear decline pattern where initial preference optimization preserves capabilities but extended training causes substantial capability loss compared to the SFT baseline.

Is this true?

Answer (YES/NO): NO